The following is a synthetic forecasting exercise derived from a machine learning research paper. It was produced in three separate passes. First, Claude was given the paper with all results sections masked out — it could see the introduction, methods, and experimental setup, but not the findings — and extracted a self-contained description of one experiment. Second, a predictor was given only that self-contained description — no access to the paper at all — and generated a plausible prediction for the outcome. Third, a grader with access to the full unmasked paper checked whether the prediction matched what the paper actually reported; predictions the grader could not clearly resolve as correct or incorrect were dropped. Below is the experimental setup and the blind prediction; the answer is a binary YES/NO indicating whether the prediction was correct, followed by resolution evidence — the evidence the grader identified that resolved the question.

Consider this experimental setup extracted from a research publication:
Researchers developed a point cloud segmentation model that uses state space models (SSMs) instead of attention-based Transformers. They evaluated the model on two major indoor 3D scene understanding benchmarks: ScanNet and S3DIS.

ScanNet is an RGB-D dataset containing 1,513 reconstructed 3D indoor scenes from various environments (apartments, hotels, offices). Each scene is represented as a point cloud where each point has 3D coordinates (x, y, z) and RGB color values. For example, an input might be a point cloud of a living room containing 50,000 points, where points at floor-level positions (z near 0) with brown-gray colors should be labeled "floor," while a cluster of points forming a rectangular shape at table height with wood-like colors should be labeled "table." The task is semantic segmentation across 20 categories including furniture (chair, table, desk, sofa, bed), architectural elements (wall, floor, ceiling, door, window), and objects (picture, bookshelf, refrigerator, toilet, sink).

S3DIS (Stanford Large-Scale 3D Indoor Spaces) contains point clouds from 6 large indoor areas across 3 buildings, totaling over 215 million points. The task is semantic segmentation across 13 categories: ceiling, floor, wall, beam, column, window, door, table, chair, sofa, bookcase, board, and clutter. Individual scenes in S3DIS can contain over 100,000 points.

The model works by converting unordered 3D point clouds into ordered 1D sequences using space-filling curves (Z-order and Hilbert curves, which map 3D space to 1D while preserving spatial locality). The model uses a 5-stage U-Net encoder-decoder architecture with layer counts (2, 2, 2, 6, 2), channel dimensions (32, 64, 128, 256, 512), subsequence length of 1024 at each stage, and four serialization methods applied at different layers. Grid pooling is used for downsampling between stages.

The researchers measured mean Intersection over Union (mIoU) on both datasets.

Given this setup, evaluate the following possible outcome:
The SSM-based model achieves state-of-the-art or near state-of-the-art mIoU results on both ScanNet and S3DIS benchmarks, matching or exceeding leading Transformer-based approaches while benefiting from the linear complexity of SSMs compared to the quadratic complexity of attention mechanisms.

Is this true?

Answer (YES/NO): NO